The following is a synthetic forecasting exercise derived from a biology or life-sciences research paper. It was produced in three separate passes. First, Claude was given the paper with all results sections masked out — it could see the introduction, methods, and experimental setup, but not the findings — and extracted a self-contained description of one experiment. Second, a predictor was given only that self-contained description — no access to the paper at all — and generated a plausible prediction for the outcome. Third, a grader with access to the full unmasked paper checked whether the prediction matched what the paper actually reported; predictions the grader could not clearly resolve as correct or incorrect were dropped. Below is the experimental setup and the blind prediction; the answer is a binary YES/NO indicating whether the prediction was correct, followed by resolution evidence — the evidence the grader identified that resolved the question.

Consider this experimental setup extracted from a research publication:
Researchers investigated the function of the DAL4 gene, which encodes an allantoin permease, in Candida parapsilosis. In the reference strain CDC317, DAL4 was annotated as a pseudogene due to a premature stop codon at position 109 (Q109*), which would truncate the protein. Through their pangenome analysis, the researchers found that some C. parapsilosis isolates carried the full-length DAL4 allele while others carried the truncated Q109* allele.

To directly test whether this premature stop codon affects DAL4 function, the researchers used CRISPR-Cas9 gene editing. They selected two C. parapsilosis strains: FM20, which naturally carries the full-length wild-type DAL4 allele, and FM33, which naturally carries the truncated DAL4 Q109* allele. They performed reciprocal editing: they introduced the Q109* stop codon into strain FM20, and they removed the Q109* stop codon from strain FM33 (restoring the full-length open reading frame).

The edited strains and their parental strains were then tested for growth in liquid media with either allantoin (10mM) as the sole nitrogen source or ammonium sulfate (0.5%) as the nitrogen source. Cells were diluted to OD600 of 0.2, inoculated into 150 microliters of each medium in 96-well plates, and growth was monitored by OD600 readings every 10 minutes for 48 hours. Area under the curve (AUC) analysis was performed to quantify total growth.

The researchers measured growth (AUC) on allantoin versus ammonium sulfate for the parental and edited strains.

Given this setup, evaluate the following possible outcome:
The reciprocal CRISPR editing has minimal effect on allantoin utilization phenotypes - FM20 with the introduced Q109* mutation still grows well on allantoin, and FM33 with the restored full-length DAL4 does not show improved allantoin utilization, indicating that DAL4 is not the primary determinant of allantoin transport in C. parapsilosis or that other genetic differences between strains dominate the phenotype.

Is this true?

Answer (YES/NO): NO